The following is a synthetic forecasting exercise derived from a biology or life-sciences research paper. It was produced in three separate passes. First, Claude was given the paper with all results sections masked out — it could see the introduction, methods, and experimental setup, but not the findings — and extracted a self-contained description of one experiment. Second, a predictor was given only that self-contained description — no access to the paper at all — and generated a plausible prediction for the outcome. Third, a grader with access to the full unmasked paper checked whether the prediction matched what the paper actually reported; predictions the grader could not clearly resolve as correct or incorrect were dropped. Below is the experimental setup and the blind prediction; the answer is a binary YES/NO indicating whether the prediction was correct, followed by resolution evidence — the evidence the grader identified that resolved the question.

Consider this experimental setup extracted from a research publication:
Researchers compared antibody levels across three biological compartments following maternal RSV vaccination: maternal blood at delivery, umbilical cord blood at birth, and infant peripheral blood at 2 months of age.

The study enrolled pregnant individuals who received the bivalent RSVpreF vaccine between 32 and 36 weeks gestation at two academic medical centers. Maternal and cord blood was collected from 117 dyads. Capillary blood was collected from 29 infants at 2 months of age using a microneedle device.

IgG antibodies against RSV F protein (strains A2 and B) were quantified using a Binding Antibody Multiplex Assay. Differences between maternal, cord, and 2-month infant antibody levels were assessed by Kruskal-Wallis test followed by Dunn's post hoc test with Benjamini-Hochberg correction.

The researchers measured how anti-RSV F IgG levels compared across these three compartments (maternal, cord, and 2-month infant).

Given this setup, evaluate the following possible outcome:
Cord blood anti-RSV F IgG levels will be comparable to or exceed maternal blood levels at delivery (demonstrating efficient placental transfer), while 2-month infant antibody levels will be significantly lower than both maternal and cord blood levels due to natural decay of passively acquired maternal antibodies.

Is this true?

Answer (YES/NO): YES